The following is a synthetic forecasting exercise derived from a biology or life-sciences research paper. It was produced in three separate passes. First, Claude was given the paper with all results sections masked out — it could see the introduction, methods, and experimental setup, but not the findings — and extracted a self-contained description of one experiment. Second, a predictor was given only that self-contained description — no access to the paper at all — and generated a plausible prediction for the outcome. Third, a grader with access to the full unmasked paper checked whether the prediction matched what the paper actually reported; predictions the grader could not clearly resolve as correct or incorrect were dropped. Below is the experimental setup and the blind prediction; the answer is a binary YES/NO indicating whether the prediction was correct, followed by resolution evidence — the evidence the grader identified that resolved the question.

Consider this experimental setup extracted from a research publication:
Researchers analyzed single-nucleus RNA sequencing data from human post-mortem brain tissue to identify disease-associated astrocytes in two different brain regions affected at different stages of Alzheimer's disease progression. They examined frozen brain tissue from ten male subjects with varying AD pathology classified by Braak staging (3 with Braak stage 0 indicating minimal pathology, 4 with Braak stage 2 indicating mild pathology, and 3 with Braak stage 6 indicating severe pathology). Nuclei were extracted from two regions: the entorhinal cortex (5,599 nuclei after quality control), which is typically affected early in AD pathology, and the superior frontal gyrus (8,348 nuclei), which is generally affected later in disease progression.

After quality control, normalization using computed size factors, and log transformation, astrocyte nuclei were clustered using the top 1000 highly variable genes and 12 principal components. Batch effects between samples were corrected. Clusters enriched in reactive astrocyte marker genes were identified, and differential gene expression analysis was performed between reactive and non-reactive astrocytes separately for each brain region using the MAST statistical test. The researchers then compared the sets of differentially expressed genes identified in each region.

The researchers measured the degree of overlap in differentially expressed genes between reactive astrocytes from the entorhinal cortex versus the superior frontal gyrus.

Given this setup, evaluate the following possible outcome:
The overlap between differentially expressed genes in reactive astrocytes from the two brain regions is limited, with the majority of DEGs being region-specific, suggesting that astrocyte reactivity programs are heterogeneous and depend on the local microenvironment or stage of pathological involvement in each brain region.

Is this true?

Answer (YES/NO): YES